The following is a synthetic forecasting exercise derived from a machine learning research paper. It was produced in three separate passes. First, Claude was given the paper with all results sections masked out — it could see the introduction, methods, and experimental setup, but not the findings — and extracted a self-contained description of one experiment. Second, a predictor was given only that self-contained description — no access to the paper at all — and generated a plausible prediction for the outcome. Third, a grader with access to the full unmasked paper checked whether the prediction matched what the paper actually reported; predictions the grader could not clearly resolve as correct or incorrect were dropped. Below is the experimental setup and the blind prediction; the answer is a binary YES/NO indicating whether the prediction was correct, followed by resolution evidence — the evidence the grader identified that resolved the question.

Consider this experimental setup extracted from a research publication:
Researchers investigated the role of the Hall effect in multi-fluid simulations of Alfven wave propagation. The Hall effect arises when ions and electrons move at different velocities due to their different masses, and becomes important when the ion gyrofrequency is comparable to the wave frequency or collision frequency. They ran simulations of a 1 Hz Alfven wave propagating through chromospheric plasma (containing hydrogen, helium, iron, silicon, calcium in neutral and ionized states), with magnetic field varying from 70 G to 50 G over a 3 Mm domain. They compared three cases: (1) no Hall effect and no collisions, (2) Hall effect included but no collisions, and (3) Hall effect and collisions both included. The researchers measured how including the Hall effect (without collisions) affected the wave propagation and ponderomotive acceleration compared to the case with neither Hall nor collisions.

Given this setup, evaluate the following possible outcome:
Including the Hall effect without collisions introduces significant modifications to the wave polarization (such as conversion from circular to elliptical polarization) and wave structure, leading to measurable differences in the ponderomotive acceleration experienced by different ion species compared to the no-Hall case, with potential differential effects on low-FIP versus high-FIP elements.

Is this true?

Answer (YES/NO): NO